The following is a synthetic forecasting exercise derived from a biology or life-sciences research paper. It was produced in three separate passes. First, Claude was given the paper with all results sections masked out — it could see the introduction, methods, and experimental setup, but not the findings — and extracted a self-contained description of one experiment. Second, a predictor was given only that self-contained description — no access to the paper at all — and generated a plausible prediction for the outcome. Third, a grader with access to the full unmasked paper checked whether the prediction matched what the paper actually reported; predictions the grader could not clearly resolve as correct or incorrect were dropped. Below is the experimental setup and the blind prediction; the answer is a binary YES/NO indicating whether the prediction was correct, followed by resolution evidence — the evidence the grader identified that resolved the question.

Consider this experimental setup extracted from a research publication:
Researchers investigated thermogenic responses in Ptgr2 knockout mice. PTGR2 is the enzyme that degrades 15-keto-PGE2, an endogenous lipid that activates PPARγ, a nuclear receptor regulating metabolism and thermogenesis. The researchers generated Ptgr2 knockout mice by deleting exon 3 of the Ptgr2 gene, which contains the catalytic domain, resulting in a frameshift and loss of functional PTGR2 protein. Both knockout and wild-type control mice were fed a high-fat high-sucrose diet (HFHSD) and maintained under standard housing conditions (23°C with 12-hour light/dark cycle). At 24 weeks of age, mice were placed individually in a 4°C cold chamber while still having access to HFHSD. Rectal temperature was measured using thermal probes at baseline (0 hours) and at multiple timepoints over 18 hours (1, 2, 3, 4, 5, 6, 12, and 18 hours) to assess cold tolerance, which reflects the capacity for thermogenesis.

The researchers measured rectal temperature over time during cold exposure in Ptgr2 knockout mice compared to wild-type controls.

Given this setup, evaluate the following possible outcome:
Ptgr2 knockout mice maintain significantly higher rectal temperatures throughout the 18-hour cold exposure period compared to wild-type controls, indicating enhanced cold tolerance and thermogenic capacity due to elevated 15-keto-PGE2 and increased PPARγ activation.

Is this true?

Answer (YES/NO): YES